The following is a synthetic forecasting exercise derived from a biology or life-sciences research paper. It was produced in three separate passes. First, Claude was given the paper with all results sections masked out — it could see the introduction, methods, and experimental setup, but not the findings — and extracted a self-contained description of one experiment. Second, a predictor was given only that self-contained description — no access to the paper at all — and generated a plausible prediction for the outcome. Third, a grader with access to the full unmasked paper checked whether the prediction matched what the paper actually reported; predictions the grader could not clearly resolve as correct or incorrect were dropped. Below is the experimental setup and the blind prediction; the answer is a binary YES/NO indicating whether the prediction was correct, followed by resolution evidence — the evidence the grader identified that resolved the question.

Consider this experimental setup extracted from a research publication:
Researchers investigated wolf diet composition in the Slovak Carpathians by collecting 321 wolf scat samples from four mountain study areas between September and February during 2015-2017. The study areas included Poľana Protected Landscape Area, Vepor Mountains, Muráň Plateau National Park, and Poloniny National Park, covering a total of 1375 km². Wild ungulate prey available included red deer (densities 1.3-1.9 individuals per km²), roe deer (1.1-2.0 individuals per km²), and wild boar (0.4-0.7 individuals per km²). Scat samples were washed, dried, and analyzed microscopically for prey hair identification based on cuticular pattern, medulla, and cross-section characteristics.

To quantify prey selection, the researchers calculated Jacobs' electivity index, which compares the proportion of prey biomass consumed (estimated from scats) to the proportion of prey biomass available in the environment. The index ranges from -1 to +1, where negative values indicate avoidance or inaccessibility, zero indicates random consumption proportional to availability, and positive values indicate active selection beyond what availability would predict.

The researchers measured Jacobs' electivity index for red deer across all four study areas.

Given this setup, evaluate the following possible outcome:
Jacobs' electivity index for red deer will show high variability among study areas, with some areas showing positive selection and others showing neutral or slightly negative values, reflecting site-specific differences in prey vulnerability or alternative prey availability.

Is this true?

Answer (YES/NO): YES